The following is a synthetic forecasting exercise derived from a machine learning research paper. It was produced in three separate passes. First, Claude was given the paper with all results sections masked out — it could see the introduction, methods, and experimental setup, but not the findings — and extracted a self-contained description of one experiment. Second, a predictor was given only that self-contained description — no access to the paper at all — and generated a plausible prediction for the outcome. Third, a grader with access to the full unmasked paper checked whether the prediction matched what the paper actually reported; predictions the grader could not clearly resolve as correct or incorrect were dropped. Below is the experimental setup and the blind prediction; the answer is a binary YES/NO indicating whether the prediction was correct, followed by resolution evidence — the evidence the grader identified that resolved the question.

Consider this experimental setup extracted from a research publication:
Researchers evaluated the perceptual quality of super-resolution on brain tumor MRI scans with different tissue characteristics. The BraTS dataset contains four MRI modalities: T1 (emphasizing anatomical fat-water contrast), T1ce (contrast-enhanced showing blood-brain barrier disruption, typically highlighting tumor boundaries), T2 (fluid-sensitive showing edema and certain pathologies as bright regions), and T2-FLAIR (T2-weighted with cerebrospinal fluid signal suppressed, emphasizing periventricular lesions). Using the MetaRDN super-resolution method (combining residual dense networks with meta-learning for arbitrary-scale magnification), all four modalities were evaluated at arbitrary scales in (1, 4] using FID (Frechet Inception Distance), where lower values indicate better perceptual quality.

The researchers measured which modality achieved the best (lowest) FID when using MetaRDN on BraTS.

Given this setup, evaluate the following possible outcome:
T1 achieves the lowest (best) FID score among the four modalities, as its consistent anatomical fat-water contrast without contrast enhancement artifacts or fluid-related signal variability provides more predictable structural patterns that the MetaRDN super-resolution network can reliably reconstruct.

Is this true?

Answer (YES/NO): NO